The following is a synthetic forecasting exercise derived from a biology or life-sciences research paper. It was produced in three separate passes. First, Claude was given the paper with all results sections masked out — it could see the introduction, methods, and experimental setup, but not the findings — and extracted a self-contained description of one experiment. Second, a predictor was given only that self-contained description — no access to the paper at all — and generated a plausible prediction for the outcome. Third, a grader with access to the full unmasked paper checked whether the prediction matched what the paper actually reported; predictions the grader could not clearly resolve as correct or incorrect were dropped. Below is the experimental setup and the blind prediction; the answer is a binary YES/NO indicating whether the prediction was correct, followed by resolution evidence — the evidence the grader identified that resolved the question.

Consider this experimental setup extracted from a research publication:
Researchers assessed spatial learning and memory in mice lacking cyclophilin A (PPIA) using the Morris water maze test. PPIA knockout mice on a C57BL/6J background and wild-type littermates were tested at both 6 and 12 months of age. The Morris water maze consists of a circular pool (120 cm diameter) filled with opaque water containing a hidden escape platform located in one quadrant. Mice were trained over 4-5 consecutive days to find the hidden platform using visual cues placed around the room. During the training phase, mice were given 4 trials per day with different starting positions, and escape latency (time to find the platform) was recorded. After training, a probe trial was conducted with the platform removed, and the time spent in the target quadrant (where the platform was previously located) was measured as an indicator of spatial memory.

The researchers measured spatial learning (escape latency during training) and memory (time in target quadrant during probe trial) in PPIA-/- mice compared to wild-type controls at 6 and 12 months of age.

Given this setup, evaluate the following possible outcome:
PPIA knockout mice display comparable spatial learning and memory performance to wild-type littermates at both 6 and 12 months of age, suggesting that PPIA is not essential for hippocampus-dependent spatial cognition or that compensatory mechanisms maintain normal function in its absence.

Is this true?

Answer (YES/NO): YES